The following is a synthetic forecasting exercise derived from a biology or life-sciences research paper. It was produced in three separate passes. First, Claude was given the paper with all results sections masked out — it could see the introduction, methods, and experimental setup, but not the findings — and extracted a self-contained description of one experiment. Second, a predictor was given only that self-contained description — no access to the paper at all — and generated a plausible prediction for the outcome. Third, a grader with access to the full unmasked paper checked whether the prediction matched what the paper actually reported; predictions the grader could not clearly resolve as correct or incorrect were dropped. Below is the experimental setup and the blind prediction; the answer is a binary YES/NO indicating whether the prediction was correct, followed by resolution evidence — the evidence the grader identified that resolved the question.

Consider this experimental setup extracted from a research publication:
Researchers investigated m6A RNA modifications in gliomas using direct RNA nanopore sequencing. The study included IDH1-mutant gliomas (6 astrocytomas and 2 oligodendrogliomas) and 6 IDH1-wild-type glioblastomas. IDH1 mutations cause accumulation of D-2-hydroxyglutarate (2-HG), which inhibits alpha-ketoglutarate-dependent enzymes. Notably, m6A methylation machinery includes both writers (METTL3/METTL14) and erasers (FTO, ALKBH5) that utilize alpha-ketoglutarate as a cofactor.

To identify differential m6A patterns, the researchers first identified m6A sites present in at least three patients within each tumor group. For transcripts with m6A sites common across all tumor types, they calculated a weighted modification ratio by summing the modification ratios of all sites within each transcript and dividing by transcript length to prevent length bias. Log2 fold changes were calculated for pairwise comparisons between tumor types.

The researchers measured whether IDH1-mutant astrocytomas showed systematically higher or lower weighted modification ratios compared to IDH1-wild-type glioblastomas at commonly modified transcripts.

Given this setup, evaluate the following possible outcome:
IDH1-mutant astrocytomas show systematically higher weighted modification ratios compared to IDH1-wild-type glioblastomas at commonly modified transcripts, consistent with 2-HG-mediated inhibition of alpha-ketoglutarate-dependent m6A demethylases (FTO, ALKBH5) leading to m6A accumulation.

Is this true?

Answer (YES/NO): YES